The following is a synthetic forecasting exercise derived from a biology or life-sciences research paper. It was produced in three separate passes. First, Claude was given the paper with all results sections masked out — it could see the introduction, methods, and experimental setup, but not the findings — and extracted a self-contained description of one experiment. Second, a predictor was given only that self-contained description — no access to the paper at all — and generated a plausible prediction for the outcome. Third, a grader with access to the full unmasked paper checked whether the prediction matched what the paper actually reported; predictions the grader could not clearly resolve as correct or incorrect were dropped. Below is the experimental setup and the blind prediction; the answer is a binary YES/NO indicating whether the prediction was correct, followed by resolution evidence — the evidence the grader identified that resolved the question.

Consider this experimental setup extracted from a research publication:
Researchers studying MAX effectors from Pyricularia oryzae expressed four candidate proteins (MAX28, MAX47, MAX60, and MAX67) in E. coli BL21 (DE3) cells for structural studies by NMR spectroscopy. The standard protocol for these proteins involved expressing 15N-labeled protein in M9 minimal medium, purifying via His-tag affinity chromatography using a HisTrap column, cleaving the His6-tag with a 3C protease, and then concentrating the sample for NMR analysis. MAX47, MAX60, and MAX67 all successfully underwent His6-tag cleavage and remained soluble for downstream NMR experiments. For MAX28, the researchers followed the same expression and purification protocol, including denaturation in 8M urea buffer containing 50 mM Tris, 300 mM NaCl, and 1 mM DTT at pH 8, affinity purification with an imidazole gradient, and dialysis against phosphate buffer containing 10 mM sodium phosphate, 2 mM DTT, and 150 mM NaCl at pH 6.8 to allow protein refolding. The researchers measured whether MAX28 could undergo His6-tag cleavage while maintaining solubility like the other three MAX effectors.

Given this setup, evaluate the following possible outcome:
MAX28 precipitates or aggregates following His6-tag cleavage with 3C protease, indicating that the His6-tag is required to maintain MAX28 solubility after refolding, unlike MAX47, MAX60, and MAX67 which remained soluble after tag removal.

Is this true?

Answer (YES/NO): YES